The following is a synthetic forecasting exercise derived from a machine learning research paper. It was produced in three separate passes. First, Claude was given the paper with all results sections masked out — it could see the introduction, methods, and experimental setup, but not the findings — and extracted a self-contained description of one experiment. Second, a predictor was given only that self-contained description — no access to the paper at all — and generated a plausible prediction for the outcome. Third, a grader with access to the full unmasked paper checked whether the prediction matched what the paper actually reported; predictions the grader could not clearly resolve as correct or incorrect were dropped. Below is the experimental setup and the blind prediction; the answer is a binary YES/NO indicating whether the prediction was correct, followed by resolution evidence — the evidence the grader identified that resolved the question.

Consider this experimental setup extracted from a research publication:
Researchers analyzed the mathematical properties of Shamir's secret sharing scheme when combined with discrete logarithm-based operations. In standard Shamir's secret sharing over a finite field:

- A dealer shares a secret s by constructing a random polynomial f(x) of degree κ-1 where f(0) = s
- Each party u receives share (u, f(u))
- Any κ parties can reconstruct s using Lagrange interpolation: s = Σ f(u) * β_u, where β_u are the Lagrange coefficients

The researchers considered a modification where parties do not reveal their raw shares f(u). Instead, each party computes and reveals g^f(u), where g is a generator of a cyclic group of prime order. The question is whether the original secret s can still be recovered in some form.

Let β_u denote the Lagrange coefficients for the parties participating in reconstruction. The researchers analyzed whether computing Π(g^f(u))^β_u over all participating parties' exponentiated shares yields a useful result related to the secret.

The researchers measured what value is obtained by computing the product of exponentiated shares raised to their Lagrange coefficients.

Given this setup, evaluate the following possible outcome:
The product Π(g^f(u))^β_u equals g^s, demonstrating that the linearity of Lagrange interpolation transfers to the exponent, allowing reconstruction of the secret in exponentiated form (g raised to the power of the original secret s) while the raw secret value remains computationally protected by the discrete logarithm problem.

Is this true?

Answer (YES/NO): YES